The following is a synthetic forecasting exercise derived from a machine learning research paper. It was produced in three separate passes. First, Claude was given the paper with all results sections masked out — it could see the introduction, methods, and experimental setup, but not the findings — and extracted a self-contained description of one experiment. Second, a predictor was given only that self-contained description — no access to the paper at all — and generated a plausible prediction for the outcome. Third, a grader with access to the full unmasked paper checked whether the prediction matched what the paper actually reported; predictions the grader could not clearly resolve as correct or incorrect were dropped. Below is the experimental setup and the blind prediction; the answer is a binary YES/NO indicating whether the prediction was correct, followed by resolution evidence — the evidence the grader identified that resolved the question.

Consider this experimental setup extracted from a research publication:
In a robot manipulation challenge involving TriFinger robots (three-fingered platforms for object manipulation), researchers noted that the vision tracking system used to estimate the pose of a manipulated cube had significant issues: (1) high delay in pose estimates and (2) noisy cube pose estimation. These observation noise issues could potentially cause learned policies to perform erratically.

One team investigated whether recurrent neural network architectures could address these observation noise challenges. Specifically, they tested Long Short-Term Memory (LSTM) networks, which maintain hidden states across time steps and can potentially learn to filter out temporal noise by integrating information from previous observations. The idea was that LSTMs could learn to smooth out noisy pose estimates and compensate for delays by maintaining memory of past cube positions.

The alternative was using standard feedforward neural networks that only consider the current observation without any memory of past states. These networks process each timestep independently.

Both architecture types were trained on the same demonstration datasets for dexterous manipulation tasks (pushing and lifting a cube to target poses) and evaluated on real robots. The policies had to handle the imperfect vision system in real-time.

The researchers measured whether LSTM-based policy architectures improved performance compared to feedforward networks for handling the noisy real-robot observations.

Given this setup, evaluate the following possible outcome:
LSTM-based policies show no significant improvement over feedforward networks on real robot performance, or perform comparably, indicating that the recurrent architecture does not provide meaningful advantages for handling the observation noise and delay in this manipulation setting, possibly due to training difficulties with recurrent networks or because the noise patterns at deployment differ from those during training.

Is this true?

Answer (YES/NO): YES